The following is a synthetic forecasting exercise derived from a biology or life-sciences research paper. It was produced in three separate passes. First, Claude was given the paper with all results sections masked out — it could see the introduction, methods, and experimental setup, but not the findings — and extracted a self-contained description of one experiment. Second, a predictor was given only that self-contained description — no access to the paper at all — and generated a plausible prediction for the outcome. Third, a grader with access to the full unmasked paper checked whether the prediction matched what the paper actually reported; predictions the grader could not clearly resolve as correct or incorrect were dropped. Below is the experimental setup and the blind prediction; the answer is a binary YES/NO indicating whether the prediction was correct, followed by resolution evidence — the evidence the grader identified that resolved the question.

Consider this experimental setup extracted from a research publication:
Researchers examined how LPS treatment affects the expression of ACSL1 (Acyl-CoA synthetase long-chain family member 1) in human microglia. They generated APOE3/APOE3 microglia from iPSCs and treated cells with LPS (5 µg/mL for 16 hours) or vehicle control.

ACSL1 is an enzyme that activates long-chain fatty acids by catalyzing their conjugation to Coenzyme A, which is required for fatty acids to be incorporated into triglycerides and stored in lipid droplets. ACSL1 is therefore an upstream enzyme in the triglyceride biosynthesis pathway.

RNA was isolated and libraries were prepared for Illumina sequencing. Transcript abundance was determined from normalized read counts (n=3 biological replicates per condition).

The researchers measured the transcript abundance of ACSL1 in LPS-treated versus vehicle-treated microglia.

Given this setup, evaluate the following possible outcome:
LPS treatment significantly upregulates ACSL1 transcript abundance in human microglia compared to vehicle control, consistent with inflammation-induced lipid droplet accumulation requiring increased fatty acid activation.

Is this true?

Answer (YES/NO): YES